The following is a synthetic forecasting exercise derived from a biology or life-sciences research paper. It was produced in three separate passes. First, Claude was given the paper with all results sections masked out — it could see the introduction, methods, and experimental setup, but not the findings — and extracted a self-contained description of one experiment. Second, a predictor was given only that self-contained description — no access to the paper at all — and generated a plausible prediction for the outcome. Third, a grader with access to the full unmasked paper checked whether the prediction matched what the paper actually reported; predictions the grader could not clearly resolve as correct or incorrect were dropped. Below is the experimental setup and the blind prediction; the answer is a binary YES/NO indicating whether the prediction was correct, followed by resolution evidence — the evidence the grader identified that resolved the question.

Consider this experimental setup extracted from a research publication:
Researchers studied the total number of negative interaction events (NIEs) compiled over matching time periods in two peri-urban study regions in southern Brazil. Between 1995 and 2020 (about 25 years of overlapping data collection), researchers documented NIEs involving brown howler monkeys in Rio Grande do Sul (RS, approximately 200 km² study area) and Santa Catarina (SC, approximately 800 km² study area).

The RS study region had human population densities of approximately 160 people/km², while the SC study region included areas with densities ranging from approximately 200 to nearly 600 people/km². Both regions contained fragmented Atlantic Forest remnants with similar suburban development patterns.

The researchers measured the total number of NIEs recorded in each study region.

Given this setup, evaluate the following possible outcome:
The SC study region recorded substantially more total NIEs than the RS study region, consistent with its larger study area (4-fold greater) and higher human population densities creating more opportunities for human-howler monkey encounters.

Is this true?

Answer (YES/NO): NO